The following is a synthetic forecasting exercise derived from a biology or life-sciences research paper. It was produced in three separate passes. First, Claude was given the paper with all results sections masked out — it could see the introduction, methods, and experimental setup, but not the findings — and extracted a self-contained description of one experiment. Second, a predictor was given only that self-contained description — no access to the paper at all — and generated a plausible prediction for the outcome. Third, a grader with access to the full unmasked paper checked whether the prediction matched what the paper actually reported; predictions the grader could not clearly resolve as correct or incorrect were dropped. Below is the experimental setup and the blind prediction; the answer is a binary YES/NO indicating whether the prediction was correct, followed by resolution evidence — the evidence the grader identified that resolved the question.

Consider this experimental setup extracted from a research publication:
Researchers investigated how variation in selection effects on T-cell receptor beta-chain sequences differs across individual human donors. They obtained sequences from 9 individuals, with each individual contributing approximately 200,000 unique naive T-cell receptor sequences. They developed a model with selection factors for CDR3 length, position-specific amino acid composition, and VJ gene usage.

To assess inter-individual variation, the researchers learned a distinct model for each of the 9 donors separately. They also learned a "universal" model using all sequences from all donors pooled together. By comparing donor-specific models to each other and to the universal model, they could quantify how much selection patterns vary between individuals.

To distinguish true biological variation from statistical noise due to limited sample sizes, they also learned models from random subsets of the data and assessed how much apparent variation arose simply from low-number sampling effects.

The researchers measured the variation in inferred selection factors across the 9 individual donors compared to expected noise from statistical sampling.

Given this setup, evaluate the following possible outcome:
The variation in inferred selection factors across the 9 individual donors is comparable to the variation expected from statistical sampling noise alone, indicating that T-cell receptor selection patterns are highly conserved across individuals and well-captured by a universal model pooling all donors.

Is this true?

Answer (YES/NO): YES